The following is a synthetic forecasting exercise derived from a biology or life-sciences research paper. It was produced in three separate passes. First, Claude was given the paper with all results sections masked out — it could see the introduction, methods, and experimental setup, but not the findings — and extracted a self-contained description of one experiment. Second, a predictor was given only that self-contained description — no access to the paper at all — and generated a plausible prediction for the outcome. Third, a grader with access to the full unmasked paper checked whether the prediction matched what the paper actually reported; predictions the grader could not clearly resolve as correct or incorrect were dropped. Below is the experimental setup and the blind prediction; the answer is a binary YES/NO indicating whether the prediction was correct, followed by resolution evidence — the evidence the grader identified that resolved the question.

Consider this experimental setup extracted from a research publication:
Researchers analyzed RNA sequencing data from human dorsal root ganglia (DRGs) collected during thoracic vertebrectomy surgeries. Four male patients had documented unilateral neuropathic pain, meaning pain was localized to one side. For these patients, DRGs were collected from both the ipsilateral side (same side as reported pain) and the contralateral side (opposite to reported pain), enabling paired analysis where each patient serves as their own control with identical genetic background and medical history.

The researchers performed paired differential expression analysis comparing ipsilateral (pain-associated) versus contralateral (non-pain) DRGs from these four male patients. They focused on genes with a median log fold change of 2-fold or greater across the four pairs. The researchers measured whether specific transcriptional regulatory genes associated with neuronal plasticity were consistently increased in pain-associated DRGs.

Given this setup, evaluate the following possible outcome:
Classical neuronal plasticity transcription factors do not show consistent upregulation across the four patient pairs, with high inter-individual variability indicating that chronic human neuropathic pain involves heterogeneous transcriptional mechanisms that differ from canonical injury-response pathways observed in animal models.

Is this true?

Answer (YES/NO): NO